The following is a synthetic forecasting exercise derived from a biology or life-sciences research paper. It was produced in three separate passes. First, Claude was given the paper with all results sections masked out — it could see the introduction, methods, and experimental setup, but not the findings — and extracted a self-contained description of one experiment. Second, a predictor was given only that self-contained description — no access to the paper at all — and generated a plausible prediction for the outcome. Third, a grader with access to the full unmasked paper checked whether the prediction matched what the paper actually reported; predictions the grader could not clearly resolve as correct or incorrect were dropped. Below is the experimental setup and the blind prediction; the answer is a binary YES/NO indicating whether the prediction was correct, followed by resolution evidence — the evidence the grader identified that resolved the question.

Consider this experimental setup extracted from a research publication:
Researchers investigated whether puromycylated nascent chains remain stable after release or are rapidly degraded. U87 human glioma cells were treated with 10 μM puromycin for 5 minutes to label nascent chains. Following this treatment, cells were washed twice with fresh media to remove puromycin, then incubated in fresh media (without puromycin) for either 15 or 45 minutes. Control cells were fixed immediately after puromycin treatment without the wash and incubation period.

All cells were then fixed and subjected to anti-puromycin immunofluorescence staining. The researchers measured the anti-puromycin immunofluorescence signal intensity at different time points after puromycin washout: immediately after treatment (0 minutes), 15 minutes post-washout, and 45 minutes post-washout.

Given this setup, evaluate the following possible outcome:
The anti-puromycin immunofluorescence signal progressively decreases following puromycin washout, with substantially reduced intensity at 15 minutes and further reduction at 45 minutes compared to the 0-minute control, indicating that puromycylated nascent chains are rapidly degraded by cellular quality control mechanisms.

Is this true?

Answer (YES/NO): NO